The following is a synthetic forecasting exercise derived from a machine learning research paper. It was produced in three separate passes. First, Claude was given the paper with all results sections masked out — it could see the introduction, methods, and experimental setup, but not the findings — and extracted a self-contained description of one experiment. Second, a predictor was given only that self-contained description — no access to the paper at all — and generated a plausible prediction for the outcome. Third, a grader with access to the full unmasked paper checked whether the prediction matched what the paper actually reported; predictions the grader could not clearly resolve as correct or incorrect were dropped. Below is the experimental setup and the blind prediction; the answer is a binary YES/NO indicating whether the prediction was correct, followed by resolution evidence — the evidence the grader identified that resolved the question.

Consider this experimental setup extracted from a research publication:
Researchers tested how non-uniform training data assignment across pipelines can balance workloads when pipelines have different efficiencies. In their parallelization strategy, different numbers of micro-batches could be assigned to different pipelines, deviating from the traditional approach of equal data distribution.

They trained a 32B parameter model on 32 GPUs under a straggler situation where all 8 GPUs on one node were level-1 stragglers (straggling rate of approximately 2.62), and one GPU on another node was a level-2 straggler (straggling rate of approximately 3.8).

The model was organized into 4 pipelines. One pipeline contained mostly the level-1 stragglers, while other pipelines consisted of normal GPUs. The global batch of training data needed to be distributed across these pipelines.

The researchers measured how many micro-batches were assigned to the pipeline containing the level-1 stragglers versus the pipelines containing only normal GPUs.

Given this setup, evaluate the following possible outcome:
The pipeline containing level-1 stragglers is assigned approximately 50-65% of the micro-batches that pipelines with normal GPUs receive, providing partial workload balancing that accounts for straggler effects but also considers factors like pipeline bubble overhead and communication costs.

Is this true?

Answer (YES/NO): NO